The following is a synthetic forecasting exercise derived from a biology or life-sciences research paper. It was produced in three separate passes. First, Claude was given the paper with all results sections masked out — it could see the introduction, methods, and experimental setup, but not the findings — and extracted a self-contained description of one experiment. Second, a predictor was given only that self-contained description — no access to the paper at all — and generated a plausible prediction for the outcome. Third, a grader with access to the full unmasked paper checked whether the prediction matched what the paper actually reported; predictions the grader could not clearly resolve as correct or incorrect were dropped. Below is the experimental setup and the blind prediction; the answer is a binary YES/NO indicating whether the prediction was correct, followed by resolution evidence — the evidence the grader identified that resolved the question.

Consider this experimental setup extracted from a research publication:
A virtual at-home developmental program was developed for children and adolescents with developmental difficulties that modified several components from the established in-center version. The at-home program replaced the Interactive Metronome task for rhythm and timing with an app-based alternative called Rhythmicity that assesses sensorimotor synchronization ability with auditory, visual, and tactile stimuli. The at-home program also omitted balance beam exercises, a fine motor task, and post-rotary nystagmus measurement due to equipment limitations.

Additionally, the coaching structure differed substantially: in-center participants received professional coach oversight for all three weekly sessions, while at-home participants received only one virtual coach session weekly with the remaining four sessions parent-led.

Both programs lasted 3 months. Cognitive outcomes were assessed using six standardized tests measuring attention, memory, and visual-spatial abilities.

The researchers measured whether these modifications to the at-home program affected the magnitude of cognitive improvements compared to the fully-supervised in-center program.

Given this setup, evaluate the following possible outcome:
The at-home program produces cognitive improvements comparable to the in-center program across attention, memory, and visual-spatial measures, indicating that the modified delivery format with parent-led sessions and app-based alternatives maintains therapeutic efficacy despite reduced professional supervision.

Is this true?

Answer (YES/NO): YES